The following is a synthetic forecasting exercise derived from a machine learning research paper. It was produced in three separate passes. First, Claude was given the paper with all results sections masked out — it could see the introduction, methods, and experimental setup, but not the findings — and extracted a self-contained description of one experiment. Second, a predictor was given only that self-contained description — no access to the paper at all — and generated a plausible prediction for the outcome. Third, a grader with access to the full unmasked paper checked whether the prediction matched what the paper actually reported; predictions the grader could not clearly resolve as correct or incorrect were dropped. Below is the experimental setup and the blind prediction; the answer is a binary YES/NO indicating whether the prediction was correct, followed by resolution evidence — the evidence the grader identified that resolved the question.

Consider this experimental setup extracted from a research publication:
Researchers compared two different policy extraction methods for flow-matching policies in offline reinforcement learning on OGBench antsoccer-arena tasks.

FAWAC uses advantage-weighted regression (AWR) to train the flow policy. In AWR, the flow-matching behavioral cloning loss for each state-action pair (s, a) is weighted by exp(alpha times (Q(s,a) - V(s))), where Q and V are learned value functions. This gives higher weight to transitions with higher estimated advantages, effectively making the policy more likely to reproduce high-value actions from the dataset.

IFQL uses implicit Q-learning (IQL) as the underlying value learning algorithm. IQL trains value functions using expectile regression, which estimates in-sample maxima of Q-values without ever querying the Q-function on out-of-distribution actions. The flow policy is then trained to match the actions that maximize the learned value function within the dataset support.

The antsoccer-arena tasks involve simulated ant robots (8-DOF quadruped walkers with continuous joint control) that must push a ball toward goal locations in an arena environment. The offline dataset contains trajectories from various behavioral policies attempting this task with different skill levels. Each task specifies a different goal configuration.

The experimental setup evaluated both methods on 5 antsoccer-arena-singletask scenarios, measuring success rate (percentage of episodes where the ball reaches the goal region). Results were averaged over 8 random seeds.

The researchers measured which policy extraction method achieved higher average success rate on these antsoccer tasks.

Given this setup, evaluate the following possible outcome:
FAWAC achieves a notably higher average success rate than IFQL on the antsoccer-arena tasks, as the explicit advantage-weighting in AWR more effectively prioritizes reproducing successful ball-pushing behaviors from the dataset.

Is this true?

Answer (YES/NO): NO